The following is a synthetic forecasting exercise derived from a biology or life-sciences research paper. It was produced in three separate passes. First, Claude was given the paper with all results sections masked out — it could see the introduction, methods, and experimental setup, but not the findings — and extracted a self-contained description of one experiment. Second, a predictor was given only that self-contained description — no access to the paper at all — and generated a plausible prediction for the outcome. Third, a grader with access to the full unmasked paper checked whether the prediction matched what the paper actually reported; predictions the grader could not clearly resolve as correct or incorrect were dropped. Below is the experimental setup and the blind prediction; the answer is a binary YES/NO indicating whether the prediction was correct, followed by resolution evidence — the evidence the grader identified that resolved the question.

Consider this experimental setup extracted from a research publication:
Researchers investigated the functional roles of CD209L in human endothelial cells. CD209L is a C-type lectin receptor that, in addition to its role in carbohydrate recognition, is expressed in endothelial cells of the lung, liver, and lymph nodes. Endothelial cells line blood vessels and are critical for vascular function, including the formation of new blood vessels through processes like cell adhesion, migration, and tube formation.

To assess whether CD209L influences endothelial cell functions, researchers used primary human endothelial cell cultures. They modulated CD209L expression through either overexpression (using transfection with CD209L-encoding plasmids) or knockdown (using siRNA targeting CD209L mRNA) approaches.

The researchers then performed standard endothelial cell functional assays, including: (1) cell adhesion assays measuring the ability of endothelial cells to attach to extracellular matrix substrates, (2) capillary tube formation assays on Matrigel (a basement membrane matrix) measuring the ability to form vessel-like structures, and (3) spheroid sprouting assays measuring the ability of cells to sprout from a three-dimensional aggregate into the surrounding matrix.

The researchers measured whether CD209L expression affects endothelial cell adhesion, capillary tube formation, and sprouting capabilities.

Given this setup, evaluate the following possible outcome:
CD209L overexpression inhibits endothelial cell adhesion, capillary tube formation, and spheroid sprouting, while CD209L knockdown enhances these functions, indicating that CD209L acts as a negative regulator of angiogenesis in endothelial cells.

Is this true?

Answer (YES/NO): NO